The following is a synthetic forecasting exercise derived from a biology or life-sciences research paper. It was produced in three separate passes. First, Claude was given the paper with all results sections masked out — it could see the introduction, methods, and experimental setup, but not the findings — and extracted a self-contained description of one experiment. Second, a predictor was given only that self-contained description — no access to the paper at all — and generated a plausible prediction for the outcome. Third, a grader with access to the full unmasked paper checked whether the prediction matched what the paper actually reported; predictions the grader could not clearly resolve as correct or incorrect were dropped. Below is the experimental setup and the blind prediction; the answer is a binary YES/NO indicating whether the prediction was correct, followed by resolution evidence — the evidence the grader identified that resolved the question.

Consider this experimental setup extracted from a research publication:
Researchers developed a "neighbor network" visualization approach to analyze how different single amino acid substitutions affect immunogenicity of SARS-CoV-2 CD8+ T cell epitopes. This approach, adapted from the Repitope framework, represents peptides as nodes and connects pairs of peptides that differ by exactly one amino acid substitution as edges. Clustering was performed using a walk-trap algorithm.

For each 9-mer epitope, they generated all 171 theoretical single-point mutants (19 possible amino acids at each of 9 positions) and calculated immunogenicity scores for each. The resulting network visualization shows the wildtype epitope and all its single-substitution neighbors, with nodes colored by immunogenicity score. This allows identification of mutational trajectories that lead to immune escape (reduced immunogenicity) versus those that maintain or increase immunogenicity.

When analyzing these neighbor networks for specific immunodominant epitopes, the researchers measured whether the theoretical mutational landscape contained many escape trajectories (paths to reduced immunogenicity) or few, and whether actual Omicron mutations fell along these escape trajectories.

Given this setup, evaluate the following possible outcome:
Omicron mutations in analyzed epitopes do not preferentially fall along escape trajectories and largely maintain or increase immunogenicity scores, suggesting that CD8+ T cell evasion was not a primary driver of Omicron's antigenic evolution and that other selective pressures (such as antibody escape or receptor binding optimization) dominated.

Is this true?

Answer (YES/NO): YES